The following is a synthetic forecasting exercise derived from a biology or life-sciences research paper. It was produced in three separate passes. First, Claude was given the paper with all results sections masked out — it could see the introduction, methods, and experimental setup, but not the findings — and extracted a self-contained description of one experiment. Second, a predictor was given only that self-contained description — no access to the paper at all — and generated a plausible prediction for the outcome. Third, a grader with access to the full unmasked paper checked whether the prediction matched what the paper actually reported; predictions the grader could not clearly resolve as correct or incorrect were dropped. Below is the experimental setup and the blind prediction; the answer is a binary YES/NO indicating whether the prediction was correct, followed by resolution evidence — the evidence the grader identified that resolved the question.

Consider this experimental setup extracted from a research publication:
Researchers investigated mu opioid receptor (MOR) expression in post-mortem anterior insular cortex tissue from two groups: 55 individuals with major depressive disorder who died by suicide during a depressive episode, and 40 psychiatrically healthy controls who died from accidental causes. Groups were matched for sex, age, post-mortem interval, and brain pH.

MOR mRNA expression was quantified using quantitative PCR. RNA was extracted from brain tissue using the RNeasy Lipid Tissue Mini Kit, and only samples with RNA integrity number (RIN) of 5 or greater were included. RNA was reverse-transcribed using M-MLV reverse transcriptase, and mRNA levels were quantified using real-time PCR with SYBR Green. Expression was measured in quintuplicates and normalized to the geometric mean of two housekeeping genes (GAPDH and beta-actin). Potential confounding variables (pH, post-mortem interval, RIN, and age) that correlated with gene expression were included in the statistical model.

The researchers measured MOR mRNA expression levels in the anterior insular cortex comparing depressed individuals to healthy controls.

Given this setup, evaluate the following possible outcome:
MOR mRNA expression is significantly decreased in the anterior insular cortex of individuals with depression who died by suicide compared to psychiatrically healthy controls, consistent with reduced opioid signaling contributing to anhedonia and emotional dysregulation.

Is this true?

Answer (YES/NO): NO